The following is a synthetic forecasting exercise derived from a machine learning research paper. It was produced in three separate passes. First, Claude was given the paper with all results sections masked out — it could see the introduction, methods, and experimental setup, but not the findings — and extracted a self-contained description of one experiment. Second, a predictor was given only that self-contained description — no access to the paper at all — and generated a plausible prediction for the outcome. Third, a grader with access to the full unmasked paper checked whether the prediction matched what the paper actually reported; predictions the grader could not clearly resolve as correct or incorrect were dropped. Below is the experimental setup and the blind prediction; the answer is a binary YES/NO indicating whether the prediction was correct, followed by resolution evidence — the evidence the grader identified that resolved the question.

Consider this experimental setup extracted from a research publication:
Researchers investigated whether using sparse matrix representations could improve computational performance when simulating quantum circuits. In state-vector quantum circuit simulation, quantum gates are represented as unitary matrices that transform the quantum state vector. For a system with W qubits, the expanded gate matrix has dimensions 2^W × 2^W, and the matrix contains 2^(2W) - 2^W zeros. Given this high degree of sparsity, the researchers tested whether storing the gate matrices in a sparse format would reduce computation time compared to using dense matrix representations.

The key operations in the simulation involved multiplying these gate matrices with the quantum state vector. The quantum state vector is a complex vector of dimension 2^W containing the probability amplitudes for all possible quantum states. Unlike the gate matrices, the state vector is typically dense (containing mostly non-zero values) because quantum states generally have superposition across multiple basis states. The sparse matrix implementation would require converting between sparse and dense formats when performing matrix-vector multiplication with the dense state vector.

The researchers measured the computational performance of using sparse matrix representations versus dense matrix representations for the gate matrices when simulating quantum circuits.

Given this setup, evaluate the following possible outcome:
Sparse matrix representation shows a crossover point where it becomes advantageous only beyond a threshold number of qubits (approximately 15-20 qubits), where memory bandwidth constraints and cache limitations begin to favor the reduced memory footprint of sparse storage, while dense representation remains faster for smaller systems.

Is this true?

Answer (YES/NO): NO